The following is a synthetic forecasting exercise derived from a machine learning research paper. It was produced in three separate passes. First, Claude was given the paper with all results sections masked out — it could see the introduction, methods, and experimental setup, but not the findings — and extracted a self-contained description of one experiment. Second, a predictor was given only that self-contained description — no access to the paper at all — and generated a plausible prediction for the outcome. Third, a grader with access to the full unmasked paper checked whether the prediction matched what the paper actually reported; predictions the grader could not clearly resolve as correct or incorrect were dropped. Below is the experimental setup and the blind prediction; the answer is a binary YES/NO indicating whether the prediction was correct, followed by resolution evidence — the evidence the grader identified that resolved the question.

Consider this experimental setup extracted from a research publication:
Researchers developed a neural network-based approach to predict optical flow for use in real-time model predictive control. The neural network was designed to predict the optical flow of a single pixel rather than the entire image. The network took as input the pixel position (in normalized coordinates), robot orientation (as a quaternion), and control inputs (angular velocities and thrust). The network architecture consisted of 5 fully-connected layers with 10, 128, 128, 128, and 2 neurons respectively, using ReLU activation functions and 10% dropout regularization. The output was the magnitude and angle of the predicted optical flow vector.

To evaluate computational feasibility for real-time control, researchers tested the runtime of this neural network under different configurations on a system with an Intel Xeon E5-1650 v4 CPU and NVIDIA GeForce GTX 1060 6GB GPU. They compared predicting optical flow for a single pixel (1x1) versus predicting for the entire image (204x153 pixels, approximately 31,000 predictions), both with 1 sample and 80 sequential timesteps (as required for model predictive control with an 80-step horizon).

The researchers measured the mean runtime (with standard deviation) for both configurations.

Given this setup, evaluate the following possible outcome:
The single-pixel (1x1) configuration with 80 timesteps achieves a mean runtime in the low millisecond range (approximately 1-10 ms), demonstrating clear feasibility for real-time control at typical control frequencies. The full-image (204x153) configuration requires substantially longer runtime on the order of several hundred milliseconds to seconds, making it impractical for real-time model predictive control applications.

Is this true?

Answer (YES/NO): YES